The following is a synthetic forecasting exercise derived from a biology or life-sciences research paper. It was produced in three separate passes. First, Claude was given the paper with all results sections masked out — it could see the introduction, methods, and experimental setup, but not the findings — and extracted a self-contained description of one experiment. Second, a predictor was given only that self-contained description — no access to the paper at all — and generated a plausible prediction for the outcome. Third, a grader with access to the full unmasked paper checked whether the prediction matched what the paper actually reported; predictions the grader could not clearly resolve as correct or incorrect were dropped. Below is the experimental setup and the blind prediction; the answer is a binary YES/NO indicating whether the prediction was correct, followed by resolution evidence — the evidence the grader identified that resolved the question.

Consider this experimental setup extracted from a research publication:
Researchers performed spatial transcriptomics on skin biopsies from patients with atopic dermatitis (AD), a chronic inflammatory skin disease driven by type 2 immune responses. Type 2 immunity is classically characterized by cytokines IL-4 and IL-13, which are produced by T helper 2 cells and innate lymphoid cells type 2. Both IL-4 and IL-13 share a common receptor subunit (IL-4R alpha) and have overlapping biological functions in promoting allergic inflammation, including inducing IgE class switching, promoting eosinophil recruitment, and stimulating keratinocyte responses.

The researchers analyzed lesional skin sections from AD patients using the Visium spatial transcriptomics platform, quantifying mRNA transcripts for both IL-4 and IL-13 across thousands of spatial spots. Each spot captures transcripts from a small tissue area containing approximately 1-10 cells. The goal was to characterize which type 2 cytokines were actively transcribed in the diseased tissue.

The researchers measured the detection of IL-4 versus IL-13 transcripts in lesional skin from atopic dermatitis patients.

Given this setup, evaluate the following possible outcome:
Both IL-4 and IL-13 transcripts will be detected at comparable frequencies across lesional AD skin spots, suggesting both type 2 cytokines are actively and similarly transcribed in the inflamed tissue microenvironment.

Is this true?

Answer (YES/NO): NO